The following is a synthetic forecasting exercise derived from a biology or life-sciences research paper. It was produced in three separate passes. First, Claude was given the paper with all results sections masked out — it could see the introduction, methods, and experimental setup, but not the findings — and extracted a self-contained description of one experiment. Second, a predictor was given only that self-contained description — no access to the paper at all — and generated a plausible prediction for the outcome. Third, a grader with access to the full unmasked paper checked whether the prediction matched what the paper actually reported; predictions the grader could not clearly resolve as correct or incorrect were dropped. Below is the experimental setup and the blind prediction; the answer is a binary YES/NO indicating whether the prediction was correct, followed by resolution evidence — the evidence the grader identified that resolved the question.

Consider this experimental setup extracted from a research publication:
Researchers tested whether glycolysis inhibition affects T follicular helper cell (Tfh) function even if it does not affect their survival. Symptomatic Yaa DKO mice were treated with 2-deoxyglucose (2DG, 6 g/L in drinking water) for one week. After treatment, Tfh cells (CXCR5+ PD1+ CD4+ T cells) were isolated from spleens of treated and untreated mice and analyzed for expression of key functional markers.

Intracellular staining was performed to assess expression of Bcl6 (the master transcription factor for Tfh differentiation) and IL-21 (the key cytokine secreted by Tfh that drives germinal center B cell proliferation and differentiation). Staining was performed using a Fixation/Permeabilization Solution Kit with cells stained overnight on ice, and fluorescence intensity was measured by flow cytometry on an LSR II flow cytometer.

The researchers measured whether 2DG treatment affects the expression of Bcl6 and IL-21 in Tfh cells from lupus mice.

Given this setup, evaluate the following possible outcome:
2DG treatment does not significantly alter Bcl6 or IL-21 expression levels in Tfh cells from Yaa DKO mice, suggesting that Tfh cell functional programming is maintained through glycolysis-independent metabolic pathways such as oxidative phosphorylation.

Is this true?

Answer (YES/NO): YES